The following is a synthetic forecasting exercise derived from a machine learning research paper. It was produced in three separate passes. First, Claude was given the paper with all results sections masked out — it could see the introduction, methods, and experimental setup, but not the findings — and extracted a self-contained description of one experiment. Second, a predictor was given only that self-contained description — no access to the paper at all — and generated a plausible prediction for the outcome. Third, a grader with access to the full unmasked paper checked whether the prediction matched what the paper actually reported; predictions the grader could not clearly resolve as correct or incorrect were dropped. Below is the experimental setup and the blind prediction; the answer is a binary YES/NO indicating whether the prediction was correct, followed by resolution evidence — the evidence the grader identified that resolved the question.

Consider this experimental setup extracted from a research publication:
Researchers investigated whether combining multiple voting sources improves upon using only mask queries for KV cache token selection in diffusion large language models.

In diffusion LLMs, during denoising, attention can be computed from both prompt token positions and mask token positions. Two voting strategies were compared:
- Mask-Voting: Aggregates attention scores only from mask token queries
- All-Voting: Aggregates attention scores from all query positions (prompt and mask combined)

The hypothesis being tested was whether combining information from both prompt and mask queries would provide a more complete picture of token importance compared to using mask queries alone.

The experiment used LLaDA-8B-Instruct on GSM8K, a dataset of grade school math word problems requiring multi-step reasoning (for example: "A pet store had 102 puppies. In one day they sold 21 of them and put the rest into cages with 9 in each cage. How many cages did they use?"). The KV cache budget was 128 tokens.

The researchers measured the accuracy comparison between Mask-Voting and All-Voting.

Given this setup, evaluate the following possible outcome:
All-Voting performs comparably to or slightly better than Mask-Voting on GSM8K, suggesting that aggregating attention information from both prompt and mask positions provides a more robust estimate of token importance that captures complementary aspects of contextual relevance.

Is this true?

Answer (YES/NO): NO